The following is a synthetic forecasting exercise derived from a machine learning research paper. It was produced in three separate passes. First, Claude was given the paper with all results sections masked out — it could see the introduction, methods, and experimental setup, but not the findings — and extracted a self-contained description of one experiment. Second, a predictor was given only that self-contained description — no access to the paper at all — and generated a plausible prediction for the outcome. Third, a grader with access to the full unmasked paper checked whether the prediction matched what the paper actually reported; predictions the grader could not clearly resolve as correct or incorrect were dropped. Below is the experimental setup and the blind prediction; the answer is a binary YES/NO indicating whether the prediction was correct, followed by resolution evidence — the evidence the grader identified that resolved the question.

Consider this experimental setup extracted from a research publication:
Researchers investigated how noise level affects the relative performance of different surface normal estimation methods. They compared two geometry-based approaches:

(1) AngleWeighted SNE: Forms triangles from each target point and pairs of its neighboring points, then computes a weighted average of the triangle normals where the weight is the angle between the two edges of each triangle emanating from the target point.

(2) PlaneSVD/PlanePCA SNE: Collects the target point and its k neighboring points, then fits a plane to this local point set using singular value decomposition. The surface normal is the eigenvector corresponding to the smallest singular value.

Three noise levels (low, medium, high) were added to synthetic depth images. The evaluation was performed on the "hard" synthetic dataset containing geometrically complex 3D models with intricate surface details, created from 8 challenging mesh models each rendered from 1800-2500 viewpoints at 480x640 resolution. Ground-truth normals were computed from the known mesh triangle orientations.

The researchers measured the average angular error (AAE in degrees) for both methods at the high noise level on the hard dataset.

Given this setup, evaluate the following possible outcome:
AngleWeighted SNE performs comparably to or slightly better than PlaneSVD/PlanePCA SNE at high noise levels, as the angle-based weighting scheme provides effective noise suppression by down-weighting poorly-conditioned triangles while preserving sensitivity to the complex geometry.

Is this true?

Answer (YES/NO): NO